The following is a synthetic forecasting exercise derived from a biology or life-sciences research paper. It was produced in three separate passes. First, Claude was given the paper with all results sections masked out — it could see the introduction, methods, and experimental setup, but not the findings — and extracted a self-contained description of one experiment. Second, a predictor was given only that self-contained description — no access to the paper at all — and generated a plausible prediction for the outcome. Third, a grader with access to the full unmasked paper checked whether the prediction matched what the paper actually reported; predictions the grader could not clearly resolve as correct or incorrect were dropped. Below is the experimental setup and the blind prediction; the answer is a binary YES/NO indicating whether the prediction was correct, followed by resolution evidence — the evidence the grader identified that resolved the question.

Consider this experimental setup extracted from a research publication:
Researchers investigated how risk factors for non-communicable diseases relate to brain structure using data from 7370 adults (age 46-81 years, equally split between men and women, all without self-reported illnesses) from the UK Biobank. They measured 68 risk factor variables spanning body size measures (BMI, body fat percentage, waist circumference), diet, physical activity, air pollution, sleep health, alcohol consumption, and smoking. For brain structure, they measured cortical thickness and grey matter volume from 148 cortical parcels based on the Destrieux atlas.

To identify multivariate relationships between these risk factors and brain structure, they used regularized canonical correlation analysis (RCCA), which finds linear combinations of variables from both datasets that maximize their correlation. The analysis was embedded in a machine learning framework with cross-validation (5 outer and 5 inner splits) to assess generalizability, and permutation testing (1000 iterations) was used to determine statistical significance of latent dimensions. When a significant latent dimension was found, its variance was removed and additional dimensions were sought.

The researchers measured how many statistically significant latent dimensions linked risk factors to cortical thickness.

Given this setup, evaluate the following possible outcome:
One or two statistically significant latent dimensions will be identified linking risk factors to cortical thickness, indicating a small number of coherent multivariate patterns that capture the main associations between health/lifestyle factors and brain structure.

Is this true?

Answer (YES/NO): YES